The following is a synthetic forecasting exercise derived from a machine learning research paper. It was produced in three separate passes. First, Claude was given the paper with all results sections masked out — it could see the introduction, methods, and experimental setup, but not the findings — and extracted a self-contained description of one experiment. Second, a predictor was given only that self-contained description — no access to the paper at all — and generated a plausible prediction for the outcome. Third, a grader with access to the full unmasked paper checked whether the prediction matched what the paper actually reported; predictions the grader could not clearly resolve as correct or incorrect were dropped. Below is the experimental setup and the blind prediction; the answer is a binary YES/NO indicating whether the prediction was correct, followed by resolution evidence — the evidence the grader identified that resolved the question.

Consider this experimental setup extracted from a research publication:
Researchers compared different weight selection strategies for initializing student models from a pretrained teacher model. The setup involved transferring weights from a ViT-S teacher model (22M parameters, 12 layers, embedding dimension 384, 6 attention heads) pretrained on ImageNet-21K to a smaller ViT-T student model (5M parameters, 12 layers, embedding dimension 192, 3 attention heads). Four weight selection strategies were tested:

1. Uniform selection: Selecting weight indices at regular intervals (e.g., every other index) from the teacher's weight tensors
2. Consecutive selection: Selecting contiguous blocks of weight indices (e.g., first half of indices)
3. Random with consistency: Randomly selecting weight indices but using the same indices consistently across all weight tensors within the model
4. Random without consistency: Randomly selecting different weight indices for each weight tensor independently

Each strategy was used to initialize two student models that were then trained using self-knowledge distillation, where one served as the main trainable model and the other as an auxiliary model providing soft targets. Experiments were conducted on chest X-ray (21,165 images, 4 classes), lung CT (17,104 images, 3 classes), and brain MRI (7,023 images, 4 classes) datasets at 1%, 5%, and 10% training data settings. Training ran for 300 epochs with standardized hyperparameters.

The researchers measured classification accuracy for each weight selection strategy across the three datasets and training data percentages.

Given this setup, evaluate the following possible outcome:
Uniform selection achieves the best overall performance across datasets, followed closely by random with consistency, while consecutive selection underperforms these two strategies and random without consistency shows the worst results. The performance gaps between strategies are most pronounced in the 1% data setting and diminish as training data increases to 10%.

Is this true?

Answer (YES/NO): NO